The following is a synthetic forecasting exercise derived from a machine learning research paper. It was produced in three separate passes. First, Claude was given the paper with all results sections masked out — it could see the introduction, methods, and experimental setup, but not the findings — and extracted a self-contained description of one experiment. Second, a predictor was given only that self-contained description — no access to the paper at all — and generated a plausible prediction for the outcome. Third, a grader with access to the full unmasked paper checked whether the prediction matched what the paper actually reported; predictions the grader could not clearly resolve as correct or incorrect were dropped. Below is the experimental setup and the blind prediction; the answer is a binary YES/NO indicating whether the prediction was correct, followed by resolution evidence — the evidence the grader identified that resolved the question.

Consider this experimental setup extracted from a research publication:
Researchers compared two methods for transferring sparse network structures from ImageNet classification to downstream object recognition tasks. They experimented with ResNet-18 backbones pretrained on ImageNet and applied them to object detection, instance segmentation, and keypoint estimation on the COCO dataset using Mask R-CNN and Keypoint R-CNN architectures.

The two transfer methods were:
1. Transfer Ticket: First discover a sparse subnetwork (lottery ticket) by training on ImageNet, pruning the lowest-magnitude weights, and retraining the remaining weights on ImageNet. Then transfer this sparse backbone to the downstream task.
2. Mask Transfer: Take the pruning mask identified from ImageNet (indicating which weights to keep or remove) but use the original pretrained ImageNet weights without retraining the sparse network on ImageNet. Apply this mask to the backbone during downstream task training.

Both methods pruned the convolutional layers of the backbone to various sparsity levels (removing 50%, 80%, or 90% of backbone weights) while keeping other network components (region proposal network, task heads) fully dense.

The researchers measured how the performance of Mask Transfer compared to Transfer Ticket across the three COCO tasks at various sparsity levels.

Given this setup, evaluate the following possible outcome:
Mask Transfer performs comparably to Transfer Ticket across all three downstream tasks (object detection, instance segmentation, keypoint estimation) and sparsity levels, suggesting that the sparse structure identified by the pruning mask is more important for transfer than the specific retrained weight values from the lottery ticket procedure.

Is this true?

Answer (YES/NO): YES